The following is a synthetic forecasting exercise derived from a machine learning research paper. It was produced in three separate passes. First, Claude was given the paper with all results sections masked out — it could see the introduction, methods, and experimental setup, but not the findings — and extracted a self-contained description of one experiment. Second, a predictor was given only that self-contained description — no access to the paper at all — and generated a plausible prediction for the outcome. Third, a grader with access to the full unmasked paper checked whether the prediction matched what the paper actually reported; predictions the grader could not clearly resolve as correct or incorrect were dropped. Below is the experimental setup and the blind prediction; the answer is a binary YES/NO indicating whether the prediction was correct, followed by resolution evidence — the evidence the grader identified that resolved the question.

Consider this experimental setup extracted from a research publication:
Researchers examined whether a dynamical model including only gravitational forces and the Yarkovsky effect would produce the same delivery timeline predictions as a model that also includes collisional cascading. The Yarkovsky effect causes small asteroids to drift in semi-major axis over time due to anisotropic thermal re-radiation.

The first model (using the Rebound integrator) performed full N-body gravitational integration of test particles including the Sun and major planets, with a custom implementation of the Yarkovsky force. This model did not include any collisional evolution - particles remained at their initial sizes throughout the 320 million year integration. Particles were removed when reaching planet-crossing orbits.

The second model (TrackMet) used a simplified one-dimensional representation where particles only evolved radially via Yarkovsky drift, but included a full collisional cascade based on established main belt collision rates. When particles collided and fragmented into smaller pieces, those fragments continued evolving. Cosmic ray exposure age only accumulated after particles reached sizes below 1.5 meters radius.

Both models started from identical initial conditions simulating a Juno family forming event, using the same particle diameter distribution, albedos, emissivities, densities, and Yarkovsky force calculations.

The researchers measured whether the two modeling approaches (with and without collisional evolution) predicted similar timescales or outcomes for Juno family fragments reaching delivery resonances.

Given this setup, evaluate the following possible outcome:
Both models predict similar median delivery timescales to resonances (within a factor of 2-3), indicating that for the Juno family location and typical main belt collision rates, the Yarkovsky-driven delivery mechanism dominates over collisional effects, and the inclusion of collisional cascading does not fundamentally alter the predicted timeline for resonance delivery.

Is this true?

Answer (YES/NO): NO